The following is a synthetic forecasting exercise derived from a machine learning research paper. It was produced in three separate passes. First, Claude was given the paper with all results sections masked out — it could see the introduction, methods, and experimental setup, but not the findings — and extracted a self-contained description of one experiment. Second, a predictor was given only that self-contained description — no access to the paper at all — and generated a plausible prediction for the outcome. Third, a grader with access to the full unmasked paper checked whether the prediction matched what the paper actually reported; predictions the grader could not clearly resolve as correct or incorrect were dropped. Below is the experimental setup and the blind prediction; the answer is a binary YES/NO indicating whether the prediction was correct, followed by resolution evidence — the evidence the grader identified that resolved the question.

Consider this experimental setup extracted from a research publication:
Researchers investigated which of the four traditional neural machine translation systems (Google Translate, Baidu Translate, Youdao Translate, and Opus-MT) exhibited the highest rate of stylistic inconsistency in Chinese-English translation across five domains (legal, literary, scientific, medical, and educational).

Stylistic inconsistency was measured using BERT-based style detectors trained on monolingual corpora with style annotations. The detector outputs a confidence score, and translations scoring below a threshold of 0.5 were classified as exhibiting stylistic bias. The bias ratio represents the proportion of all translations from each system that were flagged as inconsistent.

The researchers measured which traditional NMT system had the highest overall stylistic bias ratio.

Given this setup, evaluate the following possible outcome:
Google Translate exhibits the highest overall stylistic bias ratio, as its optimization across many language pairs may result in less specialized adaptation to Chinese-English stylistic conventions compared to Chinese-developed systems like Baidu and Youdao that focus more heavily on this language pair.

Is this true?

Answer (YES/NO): YES